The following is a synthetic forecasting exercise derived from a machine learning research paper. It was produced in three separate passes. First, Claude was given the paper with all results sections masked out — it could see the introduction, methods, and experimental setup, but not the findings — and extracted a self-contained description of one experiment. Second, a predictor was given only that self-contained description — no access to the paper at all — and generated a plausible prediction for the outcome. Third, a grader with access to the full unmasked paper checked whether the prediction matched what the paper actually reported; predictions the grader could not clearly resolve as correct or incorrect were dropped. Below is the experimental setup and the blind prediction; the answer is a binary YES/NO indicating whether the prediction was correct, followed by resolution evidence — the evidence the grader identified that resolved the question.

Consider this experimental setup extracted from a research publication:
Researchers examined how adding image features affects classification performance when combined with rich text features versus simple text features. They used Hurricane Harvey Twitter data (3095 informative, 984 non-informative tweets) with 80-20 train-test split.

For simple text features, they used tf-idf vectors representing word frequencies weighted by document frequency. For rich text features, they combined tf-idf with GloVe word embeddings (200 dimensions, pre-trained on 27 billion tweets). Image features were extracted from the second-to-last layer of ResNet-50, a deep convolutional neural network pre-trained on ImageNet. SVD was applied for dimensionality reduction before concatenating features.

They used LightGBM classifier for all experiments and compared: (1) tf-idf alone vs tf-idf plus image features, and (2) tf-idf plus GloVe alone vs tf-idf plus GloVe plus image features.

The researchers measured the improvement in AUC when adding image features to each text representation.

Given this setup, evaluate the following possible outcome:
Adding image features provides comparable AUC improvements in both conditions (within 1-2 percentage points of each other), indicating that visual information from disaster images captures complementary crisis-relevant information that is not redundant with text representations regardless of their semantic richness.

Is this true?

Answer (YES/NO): YES